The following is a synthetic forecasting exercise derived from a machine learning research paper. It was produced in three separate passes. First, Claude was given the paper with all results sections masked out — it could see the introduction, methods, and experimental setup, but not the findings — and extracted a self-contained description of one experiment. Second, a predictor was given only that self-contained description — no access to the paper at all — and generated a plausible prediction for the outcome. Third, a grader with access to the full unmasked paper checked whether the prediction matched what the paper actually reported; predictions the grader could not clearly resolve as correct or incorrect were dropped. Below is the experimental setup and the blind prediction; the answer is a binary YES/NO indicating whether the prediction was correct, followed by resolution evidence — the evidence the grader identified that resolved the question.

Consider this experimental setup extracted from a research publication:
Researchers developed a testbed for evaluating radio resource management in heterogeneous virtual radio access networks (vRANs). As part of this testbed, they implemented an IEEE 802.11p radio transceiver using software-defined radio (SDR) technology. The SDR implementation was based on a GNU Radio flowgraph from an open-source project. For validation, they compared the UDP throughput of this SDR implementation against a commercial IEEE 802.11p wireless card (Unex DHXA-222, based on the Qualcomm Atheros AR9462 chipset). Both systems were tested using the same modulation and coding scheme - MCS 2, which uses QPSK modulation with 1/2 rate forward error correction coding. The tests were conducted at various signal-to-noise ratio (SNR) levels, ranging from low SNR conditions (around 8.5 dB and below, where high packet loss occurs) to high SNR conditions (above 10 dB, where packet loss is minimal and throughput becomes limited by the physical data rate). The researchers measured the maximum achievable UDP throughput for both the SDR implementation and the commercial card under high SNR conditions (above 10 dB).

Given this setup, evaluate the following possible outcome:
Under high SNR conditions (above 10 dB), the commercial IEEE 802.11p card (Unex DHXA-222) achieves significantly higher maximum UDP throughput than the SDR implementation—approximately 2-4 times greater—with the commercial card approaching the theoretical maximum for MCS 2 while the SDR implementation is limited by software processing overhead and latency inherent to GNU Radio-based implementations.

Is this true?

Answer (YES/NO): YES